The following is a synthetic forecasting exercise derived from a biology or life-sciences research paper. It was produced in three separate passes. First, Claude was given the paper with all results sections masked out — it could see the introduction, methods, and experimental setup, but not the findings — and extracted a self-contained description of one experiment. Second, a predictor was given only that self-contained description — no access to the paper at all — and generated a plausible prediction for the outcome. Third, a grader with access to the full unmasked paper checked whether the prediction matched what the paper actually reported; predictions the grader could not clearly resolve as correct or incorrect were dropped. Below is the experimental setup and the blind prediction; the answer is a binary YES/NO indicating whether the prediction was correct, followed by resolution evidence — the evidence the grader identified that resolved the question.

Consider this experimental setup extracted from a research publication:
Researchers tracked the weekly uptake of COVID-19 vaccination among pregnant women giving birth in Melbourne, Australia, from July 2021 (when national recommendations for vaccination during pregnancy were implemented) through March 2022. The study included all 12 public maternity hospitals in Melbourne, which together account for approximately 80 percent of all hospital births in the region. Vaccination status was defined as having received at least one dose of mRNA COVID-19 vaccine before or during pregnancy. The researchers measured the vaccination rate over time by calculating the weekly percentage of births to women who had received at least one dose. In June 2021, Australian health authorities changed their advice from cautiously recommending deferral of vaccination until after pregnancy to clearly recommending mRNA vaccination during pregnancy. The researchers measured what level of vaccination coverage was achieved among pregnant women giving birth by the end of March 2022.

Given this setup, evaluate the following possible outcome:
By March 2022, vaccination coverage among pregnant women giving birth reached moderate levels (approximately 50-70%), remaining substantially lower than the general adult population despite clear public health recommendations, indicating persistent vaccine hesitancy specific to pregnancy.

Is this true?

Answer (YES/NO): NO